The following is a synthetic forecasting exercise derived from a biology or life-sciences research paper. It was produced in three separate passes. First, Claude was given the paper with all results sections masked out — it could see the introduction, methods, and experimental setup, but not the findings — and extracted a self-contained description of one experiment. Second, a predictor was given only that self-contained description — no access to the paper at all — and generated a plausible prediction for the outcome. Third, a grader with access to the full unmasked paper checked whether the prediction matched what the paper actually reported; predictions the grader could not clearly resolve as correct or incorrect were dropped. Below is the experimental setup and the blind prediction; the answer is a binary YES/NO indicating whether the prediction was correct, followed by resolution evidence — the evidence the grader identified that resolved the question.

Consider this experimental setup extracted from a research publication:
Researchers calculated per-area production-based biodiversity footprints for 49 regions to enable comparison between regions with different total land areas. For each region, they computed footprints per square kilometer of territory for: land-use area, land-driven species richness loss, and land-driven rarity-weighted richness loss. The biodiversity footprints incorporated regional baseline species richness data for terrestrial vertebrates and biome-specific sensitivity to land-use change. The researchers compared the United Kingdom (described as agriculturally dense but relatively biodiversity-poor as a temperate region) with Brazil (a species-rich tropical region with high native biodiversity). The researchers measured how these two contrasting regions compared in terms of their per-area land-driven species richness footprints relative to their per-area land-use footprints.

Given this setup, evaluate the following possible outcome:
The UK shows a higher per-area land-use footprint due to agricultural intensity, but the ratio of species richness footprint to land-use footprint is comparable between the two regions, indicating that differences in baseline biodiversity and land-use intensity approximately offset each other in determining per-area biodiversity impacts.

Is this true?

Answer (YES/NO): NO